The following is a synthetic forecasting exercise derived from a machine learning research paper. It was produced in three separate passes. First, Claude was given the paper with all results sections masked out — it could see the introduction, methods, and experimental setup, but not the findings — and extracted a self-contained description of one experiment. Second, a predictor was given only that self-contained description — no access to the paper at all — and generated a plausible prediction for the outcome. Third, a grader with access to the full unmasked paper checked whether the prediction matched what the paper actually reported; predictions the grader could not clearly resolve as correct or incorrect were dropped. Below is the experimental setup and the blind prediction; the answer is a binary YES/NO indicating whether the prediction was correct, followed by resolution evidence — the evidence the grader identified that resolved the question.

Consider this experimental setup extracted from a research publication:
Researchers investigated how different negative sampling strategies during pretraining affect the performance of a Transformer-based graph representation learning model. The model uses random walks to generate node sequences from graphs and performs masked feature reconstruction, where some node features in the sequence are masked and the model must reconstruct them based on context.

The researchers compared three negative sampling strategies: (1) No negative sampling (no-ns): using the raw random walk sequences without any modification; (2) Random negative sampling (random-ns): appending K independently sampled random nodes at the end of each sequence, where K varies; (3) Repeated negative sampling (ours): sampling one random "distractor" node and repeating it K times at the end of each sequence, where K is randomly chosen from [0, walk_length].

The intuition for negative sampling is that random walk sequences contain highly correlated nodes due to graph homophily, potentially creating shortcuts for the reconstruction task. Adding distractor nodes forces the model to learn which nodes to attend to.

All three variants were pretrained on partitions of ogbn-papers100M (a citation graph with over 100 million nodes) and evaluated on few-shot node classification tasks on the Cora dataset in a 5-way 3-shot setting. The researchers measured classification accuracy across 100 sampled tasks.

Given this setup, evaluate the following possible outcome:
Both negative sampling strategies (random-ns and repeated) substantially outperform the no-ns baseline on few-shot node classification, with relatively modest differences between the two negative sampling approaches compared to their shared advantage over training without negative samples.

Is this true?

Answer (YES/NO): NO